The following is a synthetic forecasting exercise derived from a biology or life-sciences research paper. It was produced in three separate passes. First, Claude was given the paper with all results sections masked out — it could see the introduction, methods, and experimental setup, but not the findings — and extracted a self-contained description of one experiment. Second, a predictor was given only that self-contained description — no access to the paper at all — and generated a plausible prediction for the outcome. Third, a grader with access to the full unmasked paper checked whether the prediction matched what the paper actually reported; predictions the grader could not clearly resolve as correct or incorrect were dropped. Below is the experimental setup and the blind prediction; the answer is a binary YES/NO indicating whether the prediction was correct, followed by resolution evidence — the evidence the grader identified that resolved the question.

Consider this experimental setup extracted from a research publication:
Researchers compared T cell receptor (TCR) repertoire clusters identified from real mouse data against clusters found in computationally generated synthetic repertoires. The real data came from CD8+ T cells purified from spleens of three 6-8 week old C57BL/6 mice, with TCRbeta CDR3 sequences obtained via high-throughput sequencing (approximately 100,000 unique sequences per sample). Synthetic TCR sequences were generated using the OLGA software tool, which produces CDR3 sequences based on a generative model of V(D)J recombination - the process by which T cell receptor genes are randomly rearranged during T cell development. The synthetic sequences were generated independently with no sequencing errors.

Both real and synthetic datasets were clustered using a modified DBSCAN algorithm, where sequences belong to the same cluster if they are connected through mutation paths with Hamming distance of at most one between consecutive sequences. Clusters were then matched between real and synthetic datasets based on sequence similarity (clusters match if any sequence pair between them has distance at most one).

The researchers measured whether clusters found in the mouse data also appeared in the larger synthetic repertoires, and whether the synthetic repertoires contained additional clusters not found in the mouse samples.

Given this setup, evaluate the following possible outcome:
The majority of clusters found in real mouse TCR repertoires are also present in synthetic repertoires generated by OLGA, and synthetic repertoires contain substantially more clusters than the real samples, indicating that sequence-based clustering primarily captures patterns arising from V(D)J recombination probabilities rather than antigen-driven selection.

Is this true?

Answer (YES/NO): NO